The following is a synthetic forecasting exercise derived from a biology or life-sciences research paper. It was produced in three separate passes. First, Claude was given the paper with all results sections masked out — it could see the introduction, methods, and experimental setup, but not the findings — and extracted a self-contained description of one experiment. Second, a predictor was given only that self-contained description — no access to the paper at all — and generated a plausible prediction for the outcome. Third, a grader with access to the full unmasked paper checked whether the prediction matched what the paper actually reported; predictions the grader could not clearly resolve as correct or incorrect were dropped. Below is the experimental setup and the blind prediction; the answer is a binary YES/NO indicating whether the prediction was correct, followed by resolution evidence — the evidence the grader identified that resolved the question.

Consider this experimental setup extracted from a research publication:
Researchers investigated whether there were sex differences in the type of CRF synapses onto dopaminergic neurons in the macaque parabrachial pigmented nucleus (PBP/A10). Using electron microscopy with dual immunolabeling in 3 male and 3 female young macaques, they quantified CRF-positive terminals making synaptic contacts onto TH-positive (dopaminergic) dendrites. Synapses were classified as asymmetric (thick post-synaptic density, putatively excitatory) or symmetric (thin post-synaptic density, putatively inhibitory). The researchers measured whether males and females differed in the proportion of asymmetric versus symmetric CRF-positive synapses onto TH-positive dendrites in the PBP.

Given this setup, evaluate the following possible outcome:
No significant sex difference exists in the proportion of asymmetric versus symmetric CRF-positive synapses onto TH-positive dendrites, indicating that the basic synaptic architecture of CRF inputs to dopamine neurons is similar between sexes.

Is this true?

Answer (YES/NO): NO